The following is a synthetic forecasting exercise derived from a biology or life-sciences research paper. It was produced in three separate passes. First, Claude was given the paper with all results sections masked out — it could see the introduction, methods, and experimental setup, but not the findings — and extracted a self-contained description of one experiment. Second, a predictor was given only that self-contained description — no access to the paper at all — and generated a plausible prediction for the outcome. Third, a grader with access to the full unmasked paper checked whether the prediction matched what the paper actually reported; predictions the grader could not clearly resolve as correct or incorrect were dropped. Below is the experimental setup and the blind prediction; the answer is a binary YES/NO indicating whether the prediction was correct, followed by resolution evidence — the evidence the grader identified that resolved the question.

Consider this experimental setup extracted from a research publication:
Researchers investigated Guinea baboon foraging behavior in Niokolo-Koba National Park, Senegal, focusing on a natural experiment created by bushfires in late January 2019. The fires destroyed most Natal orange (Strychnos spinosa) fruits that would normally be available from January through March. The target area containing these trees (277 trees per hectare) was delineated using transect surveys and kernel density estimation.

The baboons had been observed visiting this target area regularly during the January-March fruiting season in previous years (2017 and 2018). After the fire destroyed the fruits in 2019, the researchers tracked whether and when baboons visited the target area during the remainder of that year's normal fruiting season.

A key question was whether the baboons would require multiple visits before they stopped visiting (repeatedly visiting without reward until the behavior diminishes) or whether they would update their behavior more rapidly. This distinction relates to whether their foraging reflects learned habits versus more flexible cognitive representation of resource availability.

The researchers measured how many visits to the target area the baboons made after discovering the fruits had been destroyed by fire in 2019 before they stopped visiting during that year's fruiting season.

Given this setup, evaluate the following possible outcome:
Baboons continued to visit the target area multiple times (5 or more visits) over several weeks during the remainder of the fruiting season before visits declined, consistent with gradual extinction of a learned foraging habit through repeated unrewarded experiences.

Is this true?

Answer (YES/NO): NO